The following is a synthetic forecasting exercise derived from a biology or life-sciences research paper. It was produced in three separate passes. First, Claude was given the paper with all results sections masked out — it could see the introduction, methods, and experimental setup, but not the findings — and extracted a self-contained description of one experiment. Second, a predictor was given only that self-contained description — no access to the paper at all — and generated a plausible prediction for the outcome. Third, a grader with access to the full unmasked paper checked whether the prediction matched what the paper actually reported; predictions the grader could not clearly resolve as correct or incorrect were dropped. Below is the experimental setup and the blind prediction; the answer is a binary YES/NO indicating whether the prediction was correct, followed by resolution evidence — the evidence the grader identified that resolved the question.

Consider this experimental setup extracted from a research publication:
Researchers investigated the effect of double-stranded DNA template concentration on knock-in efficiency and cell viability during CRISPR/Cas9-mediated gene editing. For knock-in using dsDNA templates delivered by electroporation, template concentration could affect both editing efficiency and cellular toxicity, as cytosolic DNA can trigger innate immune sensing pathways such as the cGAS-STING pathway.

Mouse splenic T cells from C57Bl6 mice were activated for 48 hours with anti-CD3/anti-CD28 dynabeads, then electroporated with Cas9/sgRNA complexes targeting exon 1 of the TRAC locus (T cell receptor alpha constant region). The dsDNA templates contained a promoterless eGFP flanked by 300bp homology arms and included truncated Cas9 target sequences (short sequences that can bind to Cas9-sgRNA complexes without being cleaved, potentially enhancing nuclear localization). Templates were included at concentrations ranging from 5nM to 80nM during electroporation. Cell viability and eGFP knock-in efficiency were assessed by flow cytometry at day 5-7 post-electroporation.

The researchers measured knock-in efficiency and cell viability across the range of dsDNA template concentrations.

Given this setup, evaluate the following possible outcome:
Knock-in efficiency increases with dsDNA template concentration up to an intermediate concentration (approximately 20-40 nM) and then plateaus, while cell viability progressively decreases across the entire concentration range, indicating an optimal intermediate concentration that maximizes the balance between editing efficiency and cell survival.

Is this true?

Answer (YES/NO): NO